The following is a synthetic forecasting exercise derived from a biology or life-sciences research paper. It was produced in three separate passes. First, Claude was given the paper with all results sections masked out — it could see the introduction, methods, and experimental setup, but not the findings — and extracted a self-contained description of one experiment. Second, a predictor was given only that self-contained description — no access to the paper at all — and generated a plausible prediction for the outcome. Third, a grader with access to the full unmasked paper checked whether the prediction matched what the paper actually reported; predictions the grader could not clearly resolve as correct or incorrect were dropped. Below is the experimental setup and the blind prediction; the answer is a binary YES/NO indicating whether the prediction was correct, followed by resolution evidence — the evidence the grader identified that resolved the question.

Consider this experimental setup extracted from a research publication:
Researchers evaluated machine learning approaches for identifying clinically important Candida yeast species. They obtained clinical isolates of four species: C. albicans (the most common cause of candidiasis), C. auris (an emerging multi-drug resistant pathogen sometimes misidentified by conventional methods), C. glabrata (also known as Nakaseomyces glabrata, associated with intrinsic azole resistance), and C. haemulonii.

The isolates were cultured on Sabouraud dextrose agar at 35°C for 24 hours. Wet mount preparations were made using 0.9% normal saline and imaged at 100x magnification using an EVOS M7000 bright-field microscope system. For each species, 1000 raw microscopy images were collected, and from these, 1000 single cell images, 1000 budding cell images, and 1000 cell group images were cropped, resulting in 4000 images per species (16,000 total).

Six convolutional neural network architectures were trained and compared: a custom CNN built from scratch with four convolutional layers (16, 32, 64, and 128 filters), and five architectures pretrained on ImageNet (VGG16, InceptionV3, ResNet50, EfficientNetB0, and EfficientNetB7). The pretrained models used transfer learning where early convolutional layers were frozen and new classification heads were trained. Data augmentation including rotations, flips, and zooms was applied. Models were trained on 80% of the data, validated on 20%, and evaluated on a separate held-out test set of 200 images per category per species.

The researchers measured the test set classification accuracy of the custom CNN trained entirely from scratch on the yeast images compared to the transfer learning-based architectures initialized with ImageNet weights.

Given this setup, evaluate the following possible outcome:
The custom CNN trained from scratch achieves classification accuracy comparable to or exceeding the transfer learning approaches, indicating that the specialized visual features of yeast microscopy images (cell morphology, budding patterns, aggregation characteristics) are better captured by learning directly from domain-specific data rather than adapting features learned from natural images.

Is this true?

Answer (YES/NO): NO